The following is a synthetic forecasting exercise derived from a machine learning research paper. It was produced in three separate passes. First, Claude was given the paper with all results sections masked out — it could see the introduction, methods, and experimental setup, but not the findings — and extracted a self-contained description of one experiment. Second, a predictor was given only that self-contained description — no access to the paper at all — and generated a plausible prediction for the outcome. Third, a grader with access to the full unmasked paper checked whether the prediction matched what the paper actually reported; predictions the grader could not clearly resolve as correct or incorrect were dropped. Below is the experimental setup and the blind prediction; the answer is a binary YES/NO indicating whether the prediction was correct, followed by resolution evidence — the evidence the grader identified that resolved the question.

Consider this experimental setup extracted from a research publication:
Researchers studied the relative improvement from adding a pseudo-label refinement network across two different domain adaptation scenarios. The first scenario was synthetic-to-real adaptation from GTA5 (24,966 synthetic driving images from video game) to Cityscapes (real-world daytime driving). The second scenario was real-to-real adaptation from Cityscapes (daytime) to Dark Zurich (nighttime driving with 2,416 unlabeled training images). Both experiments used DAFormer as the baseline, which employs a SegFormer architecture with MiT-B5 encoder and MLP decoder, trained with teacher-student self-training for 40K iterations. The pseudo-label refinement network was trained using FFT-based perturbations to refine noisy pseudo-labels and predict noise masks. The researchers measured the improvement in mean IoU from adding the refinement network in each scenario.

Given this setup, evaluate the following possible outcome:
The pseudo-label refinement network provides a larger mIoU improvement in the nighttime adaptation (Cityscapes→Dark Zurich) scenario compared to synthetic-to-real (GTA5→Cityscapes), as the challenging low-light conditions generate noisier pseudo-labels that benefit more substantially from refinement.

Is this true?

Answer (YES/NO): YES